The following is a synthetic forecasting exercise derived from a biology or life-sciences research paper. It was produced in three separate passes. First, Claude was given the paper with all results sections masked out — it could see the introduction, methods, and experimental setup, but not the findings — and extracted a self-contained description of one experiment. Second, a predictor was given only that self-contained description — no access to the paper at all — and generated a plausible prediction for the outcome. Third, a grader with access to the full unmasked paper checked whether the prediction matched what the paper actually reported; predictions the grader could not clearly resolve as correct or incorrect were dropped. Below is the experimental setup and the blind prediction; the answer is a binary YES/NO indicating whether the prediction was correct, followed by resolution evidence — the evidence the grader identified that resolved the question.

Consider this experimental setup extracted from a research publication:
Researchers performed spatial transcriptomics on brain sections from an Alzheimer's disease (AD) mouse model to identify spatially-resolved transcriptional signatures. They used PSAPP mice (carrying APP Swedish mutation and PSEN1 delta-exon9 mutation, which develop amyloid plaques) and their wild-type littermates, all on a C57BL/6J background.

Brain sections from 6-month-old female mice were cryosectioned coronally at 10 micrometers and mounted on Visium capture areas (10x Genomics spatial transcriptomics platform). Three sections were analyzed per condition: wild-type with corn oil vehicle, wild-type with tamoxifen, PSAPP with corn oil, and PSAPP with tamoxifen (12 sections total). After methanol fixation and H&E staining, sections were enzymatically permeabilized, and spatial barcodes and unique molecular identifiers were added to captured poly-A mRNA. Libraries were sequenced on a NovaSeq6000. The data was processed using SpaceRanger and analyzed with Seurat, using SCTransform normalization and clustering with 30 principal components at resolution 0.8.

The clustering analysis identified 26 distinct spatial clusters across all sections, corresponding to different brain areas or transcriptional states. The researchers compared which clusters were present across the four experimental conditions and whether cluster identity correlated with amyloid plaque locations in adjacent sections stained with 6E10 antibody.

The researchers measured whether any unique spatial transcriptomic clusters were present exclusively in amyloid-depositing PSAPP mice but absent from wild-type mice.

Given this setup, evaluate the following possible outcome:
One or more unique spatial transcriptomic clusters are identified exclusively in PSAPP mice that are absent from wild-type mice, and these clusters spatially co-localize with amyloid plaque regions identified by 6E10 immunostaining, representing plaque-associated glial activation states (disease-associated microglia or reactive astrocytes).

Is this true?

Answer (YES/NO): YES